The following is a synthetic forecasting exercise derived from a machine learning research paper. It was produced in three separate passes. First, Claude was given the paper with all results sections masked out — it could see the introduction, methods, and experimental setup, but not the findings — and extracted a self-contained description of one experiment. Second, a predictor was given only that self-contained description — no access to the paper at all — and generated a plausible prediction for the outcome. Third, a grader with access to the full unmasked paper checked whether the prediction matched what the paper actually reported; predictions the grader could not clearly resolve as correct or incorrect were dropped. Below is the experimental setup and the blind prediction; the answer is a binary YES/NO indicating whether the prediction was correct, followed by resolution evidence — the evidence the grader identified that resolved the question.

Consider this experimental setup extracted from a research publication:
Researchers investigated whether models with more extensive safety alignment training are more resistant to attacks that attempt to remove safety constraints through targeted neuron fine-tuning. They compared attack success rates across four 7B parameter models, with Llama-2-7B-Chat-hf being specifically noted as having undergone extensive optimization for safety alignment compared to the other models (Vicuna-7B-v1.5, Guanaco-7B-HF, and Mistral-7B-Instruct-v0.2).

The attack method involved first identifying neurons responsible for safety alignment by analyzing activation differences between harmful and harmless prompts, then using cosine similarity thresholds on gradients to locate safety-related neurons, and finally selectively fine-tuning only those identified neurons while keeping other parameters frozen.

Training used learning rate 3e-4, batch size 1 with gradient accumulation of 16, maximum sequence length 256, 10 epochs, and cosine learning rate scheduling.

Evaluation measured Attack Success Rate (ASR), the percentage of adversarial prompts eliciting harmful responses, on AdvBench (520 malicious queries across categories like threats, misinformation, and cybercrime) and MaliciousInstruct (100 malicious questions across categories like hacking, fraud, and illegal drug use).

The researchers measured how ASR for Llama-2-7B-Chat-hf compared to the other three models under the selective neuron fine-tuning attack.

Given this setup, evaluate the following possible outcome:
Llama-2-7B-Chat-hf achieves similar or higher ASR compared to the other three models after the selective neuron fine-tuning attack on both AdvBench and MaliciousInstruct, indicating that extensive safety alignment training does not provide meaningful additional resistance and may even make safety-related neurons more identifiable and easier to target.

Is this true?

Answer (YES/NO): YES